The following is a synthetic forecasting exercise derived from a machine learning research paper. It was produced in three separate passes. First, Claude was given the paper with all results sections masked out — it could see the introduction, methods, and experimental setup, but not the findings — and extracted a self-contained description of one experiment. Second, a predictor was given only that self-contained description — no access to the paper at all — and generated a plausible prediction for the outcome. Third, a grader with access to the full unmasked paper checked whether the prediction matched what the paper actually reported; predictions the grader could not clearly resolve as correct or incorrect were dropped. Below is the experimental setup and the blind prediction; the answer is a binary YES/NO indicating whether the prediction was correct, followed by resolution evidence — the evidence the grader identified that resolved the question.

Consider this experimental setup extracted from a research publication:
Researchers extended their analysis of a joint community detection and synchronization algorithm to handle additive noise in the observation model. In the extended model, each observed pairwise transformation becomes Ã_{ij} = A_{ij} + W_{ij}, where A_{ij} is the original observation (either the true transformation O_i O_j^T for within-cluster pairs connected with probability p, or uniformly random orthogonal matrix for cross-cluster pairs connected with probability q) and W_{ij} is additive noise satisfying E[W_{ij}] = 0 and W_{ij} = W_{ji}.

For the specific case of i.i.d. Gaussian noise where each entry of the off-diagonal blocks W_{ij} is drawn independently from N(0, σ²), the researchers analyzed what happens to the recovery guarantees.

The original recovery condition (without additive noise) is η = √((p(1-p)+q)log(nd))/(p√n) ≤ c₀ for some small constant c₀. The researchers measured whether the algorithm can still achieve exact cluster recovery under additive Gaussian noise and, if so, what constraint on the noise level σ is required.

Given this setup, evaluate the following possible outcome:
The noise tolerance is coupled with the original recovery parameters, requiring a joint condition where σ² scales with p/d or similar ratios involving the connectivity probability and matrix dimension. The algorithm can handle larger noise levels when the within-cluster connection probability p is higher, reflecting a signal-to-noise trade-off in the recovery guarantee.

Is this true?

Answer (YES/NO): NO